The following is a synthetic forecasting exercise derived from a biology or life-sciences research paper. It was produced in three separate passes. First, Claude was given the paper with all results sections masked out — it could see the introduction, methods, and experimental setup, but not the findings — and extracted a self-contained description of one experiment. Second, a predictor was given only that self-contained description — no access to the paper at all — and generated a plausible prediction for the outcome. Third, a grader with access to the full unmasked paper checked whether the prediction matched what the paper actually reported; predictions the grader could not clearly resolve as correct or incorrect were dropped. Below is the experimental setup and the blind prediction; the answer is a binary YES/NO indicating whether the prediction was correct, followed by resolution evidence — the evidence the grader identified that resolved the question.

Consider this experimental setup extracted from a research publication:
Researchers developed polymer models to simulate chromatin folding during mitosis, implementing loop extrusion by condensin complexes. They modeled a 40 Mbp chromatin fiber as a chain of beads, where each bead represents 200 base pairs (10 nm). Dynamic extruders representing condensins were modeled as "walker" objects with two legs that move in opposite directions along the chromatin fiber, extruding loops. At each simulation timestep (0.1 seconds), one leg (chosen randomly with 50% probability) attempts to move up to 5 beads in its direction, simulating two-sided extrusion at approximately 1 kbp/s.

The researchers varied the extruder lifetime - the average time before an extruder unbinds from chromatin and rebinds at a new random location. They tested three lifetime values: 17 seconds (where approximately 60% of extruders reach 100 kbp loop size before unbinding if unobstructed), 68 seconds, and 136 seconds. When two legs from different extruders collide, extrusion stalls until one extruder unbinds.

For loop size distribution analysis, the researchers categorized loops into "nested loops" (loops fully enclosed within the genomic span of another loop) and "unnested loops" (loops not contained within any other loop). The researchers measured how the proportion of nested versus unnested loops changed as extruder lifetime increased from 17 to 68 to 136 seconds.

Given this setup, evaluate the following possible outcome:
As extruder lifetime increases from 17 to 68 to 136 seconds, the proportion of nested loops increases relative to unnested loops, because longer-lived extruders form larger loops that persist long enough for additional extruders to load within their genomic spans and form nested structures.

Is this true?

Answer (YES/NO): YES